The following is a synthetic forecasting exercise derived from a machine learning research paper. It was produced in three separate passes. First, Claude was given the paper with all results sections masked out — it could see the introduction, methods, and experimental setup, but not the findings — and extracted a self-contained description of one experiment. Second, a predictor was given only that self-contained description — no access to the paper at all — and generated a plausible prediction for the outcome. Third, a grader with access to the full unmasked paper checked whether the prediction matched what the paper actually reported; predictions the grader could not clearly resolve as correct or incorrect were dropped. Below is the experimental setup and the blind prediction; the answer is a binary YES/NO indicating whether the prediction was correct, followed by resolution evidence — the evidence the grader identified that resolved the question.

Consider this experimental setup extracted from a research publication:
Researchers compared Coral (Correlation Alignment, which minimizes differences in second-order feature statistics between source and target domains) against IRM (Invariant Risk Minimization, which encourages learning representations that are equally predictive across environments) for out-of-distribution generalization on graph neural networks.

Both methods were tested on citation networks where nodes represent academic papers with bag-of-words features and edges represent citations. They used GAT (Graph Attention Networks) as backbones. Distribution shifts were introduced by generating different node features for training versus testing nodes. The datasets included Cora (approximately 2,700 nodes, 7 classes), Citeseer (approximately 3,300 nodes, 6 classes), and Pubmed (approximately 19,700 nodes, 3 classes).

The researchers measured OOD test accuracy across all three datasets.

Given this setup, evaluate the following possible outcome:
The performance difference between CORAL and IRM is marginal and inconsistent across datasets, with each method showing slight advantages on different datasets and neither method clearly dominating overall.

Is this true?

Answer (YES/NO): YES